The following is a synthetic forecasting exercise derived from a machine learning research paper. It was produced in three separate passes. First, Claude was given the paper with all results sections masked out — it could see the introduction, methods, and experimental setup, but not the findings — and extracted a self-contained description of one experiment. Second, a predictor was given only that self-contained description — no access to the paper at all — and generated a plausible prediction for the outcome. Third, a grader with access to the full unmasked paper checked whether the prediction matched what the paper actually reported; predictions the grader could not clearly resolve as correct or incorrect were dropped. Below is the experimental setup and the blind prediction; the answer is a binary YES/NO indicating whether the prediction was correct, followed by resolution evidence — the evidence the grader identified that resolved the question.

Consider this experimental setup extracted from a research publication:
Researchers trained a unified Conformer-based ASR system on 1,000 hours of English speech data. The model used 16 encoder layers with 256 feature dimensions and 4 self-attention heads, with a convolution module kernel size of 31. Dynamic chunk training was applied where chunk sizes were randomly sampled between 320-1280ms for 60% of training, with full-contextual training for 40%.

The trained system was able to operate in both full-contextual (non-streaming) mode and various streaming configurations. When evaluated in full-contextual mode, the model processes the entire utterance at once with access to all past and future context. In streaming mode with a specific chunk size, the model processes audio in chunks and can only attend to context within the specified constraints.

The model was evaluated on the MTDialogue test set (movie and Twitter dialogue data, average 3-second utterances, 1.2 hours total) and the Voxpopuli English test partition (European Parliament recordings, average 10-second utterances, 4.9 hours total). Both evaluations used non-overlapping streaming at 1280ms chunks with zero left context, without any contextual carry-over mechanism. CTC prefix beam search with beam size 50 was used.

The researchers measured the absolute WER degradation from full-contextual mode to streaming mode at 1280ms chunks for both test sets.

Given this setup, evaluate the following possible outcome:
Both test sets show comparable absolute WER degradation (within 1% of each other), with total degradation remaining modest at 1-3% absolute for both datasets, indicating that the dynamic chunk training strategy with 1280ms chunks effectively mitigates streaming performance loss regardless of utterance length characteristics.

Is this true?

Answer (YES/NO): NO